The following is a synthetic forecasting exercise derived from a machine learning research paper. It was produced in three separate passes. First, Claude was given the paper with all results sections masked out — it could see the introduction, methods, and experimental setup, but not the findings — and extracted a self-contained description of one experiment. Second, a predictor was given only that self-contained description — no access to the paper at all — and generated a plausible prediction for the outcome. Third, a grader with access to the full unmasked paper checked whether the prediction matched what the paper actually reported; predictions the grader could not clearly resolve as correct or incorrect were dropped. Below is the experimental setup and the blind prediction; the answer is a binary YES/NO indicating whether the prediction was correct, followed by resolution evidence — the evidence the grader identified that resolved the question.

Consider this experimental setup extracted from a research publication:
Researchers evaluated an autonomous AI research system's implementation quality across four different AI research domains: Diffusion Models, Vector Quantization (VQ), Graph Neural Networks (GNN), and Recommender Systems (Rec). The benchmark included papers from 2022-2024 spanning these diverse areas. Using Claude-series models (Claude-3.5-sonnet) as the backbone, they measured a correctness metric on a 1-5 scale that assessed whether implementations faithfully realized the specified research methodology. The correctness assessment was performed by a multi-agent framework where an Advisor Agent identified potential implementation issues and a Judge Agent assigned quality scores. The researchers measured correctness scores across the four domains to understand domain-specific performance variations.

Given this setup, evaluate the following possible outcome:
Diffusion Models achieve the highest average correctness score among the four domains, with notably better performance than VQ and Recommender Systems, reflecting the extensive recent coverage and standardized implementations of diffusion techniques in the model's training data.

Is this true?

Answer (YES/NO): NO